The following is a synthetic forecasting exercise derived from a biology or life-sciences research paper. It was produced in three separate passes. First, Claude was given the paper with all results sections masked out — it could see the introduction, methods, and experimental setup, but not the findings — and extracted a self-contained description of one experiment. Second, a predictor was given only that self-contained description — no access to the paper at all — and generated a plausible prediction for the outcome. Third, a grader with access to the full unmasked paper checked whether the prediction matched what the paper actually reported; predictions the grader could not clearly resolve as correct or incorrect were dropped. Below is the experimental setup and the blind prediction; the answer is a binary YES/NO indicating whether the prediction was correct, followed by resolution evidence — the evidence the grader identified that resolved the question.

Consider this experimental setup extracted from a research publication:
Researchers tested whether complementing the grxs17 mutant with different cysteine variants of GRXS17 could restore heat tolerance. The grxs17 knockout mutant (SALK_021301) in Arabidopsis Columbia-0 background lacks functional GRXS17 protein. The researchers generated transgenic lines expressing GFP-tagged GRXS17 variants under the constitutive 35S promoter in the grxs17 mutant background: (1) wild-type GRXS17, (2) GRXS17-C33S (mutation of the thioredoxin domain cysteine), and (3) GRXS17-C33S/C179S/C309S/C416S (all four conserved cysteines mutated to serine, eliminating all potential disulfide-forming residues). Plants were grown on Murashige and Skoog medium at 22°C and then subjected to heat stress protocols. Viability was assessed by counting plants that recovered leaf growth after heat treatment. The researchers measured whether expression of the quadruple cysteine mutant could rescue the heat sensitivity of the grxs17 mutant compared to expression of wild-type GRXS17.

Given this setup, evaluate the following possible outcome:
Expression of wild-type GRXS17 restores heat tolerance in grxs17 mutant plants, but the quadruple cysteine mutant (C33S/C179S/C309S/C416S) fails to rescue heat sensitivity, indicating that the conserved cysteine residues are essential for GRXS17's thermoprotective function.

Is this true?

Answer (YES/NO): YES